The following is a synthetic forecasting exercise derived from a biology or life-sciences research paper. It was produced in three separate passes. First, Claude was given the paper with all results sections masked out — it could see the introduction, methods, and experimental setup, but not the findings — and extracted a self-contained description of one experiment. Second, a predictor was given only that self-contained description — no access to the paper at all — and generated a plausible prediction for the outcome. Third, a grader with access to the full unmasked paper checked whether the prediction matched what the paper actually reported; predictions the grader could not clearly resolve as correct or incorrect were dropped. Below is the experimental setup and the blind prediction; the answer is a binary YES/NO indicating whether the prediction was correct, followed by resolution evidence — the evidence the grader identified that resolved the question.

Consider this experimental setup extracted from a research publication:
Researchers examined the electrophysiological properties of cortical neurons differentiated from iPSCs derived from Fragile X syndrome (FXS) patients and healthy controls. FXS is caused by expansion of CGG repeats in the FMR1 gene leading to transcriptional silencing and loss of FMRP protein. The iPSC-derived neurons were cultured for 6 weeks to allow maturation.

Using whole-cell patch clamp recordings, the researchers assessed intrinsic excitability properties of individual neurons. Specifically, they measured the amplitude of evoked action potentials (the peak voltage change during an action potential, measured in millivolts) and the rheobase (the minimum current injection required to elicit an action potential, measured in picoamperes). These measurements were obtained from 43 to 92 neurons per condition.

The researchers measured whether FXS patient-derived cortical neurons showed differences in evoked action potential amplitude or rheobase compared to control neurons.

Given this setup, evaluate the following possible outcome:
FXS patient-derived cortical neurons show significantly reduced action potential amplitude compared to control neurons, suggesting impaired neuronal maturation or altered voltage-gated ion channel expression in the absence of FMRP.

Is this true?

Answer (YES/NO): NO